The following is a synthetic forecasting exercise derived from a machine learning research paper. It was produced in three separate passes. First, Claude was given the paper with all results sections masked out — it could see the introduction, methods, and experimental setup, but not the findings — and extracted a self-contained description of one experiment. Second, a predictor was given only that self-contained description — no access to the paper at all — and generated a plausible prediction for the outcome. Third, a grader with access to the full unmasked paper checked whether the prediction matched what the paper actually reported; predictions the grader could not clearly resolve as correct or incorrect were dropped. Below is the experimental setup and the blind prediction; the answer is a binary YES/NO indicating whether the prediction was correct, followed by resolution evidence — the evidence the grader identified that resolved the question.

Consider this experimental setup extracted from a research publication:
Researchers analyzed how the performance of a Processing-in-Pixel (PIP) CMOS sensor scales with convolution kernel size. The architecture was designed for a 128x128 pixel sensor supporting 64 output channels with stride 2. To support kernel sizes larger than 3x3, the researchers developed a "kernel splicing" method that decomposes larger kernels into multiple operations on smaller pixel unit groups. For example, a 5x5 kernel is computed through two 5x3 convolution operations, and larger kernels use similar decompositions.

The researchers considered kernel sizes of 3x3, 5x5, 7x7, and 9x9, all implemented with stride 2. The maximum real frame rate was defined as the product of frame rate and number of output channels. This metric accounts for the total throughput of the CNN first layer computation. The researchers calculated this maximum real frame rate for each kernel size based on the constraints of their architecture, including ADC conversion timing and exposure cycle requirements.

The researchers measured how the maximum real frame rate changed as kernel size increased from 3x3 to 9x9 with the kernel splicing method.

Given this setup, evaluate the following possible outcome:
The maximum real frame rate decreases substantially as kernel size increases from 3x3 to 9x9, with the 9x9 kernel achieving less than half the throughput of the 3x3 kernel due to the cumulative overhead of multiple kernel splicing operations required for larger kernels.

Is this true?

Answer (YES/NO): YES